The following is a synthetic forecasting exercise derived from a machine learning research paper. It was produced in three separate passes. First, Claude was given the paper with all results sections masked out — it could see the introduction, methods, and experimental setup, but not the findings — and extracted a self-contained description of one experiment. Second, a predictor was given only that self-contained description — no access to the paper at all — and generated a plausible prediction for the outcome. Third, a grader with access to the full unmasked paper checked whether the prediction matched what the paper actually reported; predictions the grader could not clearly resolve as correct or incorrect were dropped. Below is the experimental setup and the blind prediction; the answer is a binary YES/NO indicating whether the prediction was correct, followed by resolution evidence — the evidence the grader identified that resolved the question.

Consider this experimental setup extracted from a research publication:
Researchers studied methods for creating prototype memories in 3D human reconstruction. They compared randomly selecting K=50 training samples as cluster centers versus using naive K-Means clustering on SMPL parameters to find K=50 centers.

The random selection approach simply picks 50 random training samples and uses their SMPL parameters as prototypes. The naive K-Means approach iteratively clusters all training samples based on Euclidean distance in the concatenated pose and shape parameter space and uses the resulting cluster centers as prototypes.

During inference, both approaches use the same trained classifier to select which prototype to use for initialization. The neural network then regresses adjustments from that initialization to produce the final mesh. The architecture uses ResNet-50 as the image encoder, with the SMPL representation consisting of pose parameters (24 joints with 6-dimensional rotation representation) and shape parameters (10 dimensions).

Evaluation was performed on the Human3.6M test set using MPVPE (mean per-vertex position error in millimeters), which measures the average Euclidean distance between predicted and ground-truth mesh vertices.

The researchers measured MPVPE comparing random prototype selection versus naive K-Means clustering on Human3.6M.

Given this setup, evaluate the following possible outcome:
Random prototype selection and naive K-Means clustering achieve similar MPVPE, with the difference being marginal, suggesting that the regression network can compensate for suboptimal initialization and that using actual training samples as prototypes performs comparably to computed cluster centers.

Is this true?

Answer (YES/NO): NO